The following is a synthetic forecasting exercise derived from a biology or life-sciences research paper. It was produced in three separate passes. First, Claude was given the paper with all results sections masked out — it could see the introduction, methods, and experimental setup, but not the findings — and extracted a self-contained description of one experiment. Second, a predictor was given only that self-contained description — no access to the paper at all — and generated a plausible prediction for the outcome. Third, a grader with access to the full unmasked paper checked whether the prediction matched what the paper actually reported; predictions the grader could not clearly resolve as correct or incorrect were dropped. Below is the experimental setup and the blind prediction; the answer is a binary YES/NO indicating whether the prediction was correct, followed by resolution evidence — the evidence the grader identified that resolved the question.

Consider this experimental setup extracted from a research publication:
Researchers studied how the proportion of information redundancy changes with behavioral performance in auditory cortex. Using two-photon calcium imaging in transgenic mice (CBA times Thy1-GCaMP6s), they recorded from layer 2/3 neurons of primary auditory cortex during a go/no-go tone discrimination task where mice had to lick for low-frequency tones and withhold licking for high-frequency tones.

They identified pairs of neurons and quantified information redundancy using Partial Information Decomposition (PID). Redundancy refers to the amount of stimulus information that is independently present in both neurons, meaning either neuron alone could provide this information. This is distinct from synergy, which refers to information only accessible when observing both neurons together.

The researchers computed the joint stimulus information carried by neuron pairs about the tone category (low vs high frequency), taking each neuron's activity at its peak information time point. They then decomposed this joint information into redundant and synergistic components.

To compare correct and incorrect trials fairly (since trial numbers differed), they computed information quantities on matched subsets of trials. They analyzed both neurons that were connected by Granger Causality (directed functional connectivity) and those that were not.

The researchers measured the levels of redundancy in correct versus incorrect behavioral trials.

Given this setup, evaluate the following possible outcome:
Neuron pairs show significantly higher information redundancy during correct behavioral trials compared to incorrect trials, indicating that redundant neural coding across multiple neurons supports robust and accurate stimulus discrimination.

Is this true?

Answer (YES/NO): YES